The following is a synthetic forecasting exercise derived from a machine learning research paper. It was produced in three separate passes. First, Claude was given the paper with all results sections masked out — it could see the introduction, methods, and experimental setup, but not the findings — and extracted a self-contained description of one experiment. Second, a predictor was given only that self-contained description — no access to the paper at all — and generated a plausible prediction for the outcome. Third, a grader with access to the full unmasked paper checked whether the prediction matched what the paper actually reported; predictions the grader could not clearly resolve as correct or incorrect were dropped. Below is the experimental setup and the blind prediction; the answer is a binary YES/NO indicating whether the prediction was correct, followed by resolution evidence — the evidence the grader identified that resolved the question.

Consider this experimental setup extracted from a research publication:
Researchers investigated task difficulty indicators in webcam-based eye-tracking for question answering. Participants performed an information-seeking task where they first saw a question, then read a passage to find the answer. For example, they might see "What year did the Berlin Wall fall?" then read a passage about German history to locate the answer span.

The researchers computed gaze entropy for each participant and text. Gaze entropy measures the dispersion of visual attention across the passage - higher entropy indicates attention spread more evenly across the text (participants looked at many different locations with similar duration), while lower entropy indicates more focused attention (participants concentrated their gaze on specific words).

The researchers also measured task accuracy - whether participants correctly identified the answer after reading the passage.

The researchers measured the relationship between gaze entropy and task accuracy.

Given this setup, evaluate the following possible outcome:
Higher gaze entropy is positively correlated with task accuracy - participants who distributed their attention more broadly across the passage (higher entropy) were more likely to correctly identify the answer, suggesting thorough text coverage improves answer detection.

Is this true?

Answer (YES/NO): NO